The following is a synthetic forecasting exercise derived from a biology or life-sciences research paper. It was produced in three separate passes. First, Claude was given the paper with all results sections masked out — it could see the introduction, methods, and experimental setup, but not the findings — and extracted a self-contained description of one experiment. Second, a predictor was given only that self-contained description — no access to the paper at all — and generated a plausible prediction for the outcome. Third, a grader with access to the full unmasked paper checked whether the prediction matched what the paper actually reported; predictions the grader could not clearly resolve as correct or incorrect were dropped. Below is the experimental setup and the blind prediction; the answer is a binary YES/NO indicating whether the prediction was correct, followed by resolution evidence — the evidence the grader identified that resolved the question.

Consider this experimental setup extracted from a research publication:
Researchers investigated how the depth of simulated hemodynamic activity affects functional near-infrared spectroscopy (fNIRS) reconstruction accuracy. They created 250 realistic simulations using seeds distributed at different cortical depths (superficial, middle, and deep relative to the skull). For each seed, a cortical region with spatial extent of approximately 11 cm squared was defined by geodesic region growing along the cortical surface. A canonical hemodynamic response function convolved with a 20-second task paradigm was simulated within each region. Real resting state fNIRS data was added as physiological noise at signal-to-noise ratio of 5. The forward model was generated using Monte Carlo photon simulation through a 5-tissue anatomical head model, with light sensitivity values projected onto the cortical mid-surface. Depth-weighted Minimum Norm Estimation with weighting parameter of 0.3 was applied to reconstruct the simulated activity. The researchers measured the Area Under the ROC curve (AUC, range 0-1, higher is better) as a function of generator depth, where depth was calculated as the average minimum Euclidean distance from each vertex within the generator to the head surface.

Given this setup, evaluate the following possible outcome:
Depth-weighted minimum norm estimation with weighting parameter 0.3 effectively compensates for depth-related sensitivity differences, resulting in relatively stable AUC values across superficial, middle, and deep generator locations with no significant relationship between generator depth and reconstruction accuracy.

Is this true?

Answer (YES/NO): NO